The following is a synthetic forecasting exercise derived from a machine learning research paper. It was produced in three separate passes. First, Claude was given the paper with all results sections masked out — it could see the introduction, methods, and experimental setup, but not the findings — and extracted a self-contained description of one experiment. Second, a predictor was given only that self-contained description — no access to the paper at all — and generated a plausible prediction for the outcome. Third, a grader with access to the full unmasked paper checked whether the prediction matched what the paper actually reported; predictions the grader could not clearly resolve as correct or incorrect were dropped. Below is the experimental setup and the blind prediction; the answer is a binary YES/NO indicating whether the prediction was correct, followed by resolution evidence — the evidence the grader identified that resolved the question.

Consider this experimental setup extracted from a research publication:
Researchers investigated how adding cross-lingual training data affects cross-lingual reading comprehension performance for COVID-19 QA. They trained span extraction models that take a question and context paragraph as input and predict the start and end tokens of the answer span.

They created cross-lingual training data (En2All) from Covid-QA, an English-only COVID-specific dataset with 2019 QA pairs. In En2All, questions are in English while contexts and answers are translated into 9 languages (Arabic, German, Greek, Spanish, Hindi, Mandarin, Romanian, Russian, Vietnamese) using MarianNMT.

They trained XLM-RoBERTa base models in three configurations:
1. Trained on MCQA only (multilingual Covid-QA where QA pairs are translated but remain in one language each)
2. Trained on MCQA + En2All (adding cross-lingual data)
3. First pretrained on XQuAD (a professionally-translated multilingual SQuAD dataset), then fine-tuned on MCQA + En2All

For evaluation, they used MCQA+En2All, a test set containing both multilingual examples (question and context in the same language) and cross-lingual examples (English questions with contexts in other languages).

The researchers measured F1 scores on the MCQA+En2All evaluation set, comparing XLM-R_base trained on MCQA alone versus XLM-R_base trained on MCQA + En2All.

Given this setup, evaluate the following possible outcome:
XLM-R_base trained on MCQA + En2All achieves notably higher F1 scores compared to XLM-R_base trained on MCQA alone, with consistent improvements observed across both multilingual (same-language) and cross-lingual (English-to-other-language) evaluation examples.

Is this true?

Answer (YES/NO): NO